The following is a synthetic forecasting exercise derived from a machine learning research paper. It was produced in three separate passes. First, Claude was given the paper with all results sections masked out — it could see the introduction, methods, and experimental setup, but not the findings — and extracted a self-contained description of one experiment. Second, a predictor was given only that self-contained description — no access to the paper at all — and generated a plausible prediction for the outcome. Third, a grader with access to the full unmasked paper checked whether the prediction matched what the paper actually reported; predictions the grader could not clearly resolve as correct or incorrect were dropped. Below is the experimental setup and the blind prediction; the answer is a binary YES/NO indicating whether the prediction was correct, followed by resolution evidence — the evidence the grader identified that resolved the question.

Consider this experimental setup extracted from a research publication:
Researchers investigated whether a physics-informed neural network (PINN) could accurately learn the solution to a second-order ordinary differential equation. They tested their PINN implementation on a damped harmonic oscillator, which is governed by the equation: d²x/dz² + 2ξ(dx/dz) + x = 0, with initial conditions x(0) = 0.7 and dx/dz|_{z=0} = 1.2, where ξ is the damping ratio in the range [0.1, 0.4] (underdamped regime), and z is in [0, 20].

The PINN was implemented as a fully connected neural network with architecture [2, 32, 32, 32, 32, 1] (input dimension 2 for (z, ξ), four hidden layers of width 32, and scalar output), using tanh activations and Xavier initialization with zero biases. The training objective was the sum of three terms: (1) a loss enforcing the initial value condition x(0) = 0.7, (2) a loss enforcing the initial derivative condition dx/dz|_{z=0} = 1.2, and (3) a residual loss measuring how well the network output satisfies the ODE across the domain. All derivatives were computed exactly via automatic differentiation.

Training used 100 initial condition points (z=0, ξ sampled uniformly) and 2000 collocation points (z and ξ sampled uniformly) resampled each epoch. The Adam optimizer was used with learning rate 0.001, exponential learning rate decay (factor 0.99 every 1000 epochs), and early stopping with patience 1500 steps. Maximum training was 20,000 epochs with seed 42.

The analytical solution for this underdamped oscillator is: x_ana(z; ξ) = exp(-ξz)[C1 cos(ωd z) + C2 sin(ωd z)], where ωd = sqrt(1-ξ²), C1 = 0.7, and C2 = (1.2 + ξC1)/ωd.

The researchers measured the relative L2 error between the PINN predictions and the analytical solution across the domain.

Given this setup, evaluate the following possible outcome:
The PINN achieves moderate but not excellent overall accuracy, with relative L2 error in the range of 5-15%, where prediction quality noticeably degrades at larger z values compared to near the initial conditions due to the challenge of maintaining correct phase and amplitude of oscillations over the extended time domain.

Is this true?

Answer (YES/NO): NO